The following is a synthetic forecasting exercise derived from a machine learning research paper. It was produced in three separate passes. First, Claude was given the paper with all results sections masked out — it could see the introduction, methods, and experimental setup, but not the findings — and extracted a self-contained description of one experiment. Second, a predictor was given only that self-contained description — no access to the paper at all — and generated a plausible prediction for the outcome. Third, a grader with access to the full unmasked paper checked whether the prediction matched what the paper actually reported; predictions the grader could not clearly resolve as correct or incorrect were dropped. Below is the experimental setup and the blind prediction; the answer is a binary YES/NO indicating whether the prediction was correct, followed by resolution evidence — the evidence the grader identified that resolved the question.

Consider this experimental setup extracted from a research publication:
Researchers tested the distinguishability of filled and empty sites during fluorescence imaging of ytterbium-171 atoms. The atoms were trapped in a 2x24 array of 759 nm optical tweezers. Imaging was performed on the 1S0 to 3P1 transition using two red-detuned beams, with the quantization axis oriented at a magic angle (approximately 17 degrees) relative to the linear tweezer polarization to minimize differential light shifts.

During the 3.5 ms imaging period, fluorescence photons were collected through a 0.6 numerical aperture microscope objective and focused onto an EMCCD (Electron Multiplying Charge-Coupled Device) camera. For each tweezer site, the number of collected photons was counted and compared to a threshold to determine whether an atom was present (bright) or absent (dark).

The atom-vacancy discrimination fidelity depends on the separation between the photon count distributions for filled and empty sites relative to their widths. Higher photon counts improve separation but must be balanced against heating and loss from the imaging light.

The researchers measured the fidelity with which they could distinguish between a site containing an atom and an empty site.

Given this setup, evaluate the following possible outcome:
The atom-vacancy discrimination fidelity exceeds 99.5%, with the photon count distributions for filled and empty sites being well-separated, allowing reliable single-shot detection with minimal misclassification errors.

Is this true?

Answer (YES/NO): YES